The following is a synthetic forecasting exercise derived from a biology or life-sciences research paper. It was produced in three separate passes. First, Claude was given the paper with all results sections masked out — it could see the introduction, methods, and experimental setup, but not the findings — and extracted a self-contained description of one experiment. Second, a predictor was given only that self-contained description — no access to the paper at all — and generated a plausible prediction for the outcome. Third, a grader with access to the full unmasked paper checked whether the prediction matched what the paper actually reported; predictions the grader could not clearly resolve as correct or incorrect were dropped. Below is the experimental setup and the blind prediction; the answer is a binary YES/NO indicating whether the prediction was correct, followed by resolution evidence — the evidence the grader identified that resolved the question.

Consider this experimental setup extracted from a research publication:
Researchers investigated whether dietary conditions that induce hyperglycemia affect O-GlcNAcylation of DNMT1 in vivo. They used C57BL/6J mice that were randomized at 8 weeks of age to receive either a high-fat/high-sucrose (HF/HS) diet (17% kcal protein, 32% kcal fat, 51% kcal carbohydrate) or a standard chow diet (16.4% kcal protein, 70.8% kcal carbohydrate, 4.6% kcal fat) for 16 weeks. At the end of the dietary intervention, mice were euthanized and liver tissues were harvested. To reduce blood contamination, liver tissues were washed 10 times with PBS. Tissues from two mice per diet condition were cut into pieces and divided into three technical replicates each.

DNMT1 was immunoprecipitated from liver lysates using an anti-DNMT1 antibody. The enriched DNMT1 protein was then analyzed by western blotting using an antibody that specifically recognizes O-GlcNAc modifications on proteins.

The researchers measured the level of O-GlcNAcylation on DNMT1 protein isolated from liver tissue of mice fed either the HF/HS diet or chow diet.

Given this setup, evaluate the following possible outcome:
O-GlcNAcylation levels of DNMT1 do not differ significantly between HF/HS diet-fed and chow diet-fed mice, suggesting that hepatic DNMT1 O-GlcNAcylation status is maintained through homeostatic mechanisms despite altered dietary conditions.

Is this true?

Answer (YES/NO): NO